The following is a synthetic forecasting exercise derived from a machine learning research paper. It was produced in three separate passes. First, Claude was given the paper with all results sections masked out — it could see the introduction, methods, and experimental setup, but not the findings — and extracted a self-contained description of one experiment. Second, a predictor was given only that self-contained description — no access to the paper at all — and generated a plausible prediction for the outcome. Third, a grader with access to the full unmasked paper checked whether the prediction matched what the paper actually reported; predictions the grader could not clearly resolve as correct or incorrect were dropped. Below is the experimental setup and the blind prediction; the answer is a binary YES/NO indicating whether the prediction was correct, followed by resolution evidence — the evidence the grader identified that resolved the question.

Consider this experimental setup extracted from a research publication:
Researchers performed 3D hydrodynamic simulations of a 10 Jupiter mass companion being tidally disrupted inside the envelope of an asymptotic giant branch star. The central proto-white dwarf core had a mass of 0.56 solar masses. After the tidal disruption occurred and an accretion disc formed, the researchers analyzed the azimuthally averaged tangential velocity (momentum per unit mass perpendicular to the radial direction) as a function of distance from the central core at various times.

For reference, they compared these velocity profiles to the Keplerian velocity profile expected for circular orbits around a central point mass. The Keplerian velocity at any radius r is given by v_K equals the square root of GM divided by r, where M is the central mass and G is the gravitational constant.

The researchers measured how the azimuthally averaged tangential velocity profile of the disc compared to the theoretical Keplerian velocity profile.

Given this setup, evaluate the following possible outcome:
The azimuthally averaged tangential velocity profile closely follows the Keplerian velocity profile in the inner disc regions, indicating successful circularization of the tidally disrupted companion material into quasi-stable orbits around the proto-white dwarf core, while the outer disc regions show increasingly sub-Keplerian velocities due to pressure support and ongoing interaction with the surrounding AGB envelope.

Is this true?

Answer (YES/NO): NO